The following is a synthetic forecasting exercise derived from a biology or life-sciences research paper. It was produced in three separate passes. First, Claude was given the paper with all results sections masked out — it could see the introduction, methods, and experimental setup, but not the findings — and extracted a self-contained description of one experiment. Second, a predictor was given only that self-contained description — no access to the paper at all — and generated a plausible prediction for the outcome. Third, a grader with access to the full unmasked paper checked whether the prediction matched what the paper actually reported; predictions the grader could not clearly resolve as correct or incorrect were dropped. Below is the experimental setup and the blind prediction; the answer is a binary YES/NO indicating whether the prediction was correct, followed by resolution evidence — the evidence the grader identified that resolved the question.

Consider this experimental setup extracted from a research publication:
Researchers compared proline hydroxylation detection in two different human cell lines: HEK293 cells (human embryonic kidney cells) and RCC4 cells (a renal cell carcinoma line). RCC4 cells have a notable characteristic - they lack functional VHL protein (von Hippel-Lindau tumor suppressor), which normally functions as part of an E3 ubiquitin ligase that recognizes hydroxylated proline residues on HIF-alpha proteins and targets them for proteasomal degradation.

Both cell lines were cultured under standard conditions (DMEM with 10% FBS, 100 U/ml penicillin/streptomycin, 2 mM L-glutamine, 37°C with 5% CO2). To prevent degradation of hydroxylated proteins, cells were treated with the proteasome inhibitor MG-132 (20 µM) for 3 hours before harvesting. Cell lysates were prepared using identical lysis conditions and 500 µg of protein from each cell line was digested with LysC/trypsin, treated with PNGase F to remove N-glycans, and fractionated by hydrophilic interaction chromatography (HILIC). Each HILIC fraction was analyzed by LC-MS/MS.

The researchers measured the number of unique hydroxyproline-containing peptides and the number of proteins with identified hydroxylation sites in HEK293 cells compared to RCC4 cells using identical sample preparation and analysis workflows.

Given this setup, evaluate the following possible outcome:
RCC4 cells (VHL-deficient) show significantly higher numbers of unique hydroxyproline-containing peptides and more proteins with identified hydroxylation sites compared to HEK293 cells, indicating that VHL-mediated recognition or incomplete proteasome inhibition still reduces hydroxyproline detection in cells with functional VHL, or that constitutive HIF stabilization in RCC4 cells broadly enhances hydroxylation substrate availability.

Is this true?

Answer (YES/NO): NO